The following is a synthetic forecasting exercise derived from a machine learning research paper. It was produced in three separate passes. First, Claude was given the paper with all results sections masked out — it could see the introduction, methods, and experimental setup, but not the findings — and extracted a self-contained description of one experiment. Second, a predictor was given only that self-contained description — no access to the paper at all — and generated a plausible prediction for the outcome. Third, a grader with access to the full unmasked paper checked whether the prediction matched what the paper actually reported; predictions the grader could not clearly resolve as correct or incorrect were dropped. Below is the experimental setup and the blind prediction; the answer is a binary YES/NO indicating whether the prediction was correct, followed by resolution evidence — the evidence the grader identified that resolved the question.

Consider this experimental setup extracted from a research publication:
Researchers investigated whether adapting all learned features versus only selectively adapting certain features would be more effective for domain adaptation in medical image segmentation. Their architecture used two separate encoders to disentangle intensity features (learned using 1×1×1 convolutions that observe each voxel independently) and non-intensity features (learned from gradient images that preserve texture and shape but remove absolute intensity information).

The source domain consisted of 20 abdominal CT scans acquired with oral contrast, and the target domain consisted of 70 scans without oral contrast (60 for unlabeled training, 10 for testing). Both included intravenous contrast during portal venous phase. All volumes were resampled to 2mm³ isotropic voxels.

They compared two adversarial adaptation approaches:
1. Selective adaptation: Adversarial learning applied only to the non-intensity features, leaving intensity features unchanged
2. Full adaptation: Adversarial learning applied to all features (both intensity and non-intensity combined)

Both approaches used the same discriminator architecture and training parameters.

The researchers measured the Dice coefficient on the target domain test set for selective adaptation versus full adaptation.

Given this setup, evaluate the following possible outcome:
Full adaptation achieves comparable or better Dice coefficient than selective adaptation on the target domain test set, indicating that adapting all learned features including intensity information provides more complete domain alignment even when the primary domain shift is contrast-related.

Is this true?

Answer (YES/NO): NO